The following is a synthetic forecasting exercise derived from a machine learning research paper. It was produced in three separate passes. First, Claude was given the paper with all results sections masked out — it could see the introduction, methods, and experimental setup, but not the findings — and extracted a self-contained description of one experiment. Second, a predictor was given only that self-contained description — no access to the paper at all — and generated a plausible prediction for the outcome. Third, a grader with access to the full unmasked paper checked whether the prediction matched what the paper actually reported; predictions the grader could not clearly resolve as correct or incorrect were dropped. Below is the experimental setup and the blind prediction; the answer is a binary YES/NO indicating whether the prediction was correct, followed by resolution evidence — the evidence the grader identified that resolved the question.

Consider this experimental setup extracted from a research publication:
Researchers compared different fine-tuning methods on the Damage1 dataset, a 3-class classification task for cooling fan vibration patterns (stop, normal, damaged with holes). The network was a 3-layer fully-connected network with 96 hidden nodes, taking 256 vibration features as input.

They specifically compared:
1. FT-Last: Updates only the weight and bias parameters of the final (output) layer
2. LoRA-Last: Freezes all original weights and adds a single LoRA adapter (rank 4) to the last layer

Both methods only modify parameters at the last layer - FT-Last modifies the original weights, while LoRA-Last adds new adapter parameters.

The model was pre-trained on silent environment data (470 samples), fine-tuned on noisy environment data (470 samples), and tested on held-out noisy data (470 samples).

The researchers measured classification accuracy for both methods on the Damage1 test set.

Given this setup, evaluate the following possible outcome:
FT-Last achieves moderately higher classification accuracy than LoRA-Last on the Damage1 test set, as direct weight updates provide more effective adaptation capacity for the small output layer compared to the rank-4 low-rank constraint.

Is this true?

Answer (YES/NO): NO